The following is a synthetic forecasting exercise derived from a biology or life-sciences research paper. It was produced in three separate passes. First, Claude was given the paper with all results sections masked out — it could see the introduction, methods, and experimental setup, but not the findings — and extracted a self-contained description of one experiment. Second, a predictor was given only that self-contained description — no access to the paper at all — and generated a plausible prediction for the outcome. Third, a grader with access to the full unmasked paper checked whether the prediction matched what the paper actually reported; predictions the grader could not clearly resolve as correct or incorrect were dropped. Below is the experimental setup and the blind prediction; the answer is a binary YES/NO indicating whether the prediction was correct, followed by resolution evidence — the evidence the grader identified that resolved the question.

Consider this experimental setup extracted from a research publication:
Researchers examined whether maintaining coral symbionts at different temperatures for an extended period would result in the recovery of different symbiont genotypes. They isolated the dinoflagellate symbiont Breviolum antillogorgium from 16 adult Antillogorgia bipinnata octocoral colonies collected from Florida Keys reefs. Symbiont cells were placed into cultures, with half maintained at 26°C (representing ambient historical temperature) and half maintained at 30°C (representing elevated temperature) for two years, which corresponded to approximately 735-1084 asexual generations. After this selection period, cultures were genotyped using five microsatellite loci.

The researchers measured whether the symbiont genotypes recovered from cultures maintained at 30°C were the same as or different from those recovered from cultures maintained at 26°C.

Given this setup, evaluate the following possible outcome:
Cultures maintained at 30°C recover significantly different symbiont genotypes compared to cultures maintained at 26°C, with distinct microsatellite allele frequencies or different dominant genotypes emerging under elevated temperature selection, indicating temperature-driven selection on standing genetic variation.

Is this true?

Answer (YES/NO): YES